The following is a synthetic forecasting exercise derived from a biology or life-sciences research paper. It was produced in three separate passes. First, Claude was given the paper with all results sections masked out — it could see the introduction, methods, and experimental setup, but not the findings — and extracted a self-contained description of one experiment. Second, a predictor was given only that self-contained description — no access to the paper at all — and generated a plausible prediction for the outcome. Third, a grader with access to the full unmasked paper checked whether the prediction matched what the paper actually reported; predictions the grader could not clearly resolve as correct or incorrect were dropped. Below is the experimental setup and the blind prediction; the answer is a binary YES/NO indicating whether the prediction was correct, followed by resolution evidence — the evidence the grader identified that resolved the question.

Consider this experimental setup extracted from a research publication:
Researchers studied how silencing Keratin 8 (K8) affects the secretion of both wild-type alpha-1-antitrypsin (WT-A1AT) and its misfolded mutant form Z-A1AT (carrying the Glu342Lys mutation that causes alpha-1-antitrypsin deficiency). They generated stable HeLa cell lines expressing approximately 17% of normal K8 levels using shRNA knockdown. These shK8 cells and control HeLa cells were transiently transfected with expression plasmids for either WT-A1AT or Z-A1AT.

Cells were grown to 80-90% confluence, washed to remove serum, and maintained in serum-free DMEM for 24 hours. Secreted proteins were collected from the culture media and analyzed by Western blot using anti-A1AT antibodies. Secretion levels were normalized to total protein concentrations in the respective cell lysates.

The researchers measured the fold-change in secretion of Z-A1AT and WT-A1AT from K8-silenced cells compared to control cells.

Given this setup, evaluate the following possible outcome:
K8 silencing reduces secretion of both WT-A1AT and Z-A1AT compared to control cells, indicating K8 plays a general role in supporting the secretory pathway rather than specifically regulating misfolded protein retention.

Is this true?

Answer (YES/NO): NO